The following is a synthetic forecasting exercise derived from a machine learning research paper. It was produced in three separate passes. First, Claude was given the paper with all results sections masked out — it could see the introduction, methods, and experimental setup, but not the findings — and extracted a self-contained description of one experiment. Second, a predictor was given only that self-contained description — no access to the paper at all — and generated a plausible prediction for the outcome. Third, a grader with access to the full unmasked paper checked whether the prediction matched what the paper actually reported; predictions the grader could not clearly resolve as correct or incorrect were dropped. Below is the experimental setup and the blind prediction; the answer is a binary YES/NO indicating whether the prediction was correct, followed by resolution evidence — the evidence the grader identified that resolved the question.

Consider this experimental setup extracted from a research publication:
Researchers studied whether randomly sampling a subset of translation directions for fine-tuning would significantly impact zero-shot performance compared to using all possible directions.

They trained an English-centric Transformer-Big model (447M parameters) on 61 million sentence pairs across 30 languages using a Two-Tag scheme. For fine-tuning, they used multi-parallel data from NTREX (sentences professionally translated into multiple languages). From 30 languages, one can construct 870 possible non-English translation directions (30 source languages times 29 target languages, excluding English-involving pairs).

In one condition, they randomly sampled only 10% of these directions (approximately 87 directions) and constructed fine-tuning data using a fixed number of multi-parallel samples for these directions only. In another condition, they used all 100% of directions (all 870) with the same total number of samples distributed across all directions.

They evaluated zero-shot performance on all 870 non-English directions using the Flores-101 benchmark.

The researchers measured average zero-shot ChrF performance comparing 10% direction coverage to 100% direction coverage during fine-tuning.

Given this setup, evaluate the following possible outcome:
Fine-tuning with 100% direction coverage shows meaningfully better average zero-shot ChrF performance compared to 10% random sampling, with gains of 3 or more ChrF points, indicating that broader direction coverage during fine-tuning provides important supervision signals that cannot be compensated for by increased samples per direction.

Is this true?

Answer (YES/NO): NO